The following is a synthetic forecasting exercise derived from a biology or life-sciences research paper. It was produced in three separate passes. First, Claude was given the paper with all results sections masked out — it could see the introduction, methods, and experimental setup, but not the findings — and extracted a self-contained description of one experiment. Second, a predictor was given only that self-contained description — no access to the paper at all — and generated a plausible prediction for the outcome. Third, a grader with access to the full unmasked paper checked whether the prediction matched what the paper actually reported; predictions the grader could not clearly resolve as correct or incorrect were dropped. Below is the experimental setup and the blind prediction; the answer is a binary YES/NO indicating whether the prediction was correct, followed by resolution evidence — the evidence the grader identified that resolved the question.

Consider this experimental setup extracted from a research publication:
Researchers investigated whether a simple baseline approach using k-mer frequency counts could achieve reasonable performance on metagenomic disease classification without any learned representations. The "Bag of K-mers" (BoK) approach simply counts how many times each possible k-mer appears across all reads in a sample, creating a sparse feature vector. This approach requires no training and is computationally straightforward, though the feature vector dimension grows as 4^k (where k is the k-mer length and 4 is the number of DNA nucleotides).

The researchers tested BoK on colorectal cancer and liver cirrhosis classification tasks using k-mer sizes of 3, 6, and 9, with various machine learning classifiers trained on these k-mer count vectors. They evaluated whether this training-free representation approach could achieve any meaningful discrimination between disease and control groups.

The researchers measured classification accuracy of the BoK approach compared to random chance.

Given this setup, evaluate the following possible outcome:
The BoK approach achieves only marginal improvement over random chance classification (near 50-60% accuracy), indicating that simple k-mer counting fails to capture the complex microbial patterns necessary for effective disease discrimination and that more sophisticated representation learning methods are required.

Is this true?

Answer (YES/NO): NO